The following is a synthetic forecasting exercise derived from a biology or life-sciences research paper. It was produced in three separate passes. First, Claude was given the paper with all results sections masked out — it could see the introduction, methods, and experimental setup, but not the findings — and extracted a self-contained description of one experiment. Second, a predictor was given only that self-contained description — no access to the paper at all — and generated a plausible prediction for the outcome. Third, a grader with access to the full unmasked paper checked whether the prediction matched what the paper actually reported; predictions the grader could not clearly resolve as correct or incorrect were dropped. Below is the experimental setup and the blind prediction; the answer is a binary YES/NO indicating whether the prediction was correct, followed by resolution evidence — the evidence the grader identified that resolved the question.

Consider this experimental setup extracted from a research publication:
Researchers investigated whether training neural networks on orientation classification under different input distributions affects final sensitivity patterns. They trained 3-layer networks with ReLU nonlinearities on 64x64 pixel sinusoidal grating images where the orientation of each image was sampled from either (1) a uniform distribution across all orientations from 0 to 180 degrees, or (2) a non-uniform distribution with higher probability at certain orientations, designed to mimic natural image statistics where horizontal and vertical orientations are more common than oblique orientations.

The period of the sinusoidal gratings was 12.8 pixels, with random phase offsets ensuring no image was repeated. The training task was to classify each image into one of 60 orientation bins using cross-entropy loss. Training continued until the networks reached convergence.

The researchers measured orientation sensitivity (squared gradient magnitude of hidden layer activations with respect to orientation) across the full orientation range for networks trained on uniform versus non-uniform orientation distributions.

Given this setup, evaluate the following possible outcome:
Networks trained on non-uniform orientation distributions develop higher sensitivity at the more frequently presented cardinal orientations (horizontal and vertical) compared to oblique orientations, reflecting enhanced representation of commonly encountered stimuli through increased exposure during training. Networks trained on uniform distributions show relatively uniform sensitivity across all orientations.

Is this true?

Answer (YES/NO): YES